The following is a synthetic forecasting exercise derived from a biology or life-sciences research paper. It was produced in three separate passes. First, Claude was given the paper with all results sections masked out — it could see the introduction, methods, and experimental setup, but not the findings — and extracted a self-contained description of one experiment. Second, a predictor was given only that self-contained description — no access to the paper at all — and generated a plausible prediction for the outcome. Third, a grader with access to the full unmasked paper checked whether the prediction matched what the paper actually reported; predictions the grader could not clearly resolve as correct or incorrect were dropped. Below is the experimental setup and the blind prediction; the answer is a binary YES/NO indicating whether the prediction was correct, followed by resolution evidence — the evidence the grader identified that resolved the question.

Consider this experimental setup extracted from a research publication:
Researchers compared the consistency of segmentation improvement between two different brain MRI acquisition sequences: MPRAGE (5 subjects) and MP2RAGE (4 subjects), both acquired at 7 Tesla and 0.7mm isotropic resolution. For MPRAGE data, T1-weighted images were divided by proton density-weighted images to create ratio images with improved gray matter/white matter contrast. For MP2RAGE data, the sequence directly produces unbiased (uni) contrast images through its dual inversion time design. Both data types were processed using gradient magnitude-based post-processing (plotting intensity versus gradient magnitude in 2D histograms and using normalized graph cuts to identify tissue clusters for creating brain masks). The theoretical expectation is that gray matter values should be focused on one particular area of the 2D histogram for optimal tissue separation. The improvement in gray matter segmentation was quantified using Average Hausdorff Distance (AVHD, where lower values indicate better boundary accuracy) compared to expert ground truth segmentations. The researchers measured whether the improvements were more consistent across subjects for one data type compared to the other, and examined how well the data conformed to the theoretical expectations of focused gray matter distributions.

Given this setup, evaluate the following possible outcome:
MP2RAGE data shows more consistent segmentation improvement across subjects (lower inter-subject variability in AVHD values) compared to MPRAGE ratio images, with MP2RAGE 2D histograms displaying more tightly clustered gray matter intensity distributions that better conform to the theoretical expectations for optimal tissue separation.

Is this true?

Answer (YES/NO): NO